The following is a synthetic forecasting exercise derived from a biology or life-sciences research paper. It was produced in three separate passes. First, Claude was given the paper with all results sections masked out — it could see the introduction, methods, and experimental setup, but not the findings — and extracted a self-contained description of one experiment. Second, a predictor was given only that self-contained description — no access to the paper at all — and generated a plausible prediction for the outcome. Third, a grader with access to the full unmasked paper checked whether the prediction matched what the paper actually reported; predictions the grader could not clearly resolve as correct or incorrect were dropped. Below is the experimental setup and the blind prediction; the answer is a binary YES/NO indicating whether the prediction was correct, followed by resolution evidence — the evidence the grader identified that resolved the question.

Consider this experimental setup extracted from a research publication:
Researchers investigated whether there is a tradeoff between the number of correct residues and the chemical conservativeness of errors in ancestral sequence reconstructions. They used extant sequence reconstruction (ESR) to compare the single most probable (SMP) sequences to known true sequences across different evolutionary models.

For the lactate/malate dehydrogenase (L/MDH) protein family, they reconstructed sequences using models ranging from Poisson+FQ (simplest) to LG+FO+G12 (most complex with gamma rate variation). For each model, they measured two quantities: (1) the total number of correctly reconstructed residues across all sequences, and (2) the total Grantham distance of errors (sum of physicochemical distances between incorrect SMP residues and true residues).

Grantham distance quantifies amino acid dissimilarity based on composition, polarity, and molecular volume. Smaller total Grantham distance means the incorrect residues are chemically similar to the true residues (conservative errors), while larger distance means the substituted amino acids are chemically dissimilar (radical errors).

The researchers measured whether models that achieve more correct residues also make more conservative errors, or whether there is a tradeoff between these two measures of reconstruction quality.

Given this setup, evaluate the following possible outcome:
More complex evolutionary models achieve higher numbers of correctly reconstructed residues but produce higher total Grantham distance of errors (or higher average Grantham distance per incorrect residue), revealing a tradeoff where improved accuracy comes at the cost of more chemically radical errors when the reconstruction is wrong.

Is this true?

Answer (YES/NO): NO